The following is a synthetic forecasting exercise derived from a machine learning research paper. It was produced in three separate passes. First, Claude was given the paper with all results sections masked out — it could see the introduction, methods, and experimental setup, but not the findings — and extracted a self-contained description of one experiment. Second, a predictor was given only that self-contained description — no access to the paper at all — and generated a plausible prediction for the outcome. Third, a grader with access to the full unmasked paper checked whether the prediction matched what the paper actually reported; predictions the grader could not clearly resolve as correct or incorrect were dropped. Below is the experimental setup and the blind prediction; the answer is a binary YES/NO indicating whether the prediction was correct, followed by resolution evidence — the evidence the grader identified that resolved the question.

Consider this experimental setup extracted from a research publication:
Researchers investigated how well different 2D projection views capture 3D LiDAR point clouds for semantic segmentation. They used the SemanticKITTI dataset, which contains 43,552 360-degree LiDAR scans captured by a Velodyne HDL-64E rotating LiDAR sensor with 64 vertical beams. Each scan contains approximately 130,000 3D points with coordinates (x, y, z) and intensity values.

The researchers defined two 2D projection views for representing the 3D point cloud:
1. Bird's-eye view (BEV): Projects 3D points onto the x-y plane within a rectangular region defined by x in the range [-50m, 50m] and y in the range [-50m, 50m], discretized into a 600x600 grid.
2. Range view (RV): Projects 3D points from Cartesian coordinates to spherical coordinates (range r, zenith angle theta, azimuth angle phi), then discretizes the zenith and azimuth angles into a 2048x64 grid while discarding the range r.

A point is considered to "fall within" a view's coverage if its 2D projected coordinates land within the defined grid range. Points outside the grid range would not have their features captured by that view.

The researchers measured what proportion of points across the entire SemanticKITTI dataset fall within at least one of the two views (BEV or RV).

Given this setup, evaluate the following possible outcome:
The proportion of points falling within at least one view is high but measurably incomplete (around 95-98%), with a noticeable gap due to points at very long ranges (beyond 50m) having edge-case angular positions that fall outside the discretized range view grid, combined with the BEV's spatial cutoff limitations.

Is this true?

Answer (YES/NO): NO